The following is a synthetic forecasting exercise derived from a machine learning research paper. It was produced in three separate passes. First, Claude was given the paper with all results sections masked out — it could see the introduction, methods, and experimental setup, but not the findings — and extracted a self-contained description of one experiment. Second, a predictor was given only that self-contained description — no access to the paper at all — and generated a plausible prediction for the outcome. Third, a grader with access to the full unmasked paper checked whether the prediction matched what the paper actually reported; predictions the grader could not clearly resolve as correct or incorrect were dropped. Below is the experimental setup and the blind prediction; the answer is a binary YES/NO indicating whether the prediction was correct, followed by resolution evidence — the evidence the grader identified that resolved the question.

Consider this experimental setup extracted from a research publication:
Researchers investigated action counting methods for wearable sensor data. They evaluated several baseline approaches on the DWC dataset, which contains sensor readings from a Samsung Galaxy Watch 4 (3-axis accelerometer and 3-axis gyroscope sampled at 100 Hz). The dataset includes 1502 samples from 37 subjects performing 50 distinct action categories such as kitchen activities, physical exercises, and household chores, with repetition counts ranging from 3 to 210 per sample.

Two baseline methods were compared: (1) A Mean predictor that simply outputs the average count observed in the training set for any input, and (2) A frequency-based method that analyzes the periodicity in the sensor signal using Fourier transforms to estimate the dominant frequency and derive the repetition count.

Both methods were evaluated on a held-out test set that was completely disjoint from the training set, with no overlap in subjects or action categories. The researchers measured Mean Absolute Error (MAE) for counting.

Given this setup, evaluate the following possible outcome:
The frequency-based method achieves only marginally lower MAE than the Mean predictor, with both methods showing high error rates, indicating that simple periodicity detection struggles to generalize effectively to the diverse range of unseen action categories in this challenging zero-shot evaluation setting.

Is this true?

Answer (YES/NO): NO